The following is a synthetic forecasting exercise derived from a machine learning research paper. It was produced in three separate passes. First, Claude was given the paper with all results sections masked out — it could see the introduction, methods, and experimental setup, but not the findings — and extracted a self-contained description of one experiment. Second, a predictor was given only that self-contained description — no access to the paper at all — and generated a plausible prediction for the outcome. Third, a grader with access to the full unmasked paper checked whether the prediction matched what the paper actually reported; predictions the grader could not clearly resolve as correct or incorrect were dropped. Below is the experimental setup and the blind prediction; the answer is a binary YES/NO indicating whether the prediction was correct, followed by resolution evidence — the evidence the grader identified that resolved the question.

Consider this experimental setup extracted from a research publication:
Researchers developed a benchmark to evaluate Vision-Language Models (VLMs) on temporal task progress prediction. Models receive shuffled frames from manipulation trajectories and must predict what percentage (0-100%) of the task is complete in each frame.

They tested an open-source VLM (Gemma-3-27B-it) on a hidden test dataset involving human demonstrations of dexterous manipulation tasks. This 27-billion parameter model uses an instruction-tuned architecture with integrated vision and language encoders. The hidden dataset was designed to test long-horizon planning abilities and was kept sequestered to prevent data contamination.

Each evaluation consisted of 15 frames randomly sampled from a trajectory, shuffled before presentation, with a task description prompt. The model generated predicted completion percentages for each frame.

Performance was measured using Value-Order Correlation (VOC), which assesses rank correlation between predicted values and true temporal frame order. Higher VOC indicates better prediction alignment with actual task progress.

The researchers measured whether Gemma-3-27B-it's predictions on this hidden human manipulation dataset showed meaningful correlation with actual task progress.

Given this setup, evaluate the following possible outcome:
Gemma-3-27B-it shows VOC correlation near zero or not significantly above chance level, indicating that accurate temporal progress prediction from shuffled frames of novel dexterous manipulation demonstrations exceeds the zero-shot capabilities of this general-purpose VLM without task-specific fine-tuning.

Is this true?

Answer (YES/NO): YES